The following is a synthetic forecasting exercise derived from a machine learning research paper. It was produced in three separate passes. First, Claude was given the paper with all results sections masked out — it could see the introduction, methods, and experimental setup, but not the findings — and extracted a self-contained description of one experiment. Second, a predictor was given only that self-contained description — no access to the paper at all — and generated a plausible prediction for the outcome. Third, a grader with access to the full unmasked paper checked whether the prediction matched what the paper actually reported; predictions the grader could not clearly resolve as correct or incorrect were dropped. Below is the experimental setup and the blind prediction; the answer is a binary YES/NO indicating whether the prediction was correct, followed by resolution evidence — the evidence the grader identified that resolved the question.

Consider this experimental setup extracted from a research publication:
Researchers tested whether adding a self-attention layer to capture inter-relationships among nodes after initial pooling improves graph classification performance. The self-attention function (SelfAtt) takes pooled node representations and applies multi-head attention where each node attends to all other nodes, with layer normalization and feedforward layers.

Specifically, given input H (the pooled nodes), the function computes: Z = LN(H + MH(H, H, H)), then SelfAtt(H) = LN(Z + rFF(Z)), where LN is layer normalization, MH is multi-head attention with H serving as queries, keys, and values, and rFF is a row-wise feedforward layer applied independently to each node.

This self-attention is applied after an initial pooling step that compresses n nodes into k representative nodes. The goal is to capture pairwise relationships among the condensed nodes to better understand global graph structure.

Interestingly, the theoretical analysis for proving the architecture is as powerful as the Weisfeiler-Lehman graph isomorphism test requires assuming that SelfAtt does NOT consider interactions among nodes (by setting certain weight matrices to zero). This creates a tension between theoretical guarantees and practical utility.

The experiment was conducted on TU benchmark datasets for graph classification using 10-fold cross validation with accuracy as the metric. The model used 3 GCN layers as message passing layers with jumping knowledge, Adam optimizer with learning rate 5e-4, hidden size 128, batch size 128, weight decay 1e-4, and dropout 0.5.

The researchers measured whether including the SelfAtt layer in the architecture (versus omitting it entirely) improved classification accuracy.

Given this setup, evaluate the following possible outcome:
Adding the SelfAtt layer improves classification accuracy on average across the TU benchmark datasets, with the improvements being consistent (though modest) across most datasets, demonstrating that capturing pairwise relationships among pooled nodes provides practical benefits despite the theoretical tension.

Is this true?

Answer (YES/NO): NO